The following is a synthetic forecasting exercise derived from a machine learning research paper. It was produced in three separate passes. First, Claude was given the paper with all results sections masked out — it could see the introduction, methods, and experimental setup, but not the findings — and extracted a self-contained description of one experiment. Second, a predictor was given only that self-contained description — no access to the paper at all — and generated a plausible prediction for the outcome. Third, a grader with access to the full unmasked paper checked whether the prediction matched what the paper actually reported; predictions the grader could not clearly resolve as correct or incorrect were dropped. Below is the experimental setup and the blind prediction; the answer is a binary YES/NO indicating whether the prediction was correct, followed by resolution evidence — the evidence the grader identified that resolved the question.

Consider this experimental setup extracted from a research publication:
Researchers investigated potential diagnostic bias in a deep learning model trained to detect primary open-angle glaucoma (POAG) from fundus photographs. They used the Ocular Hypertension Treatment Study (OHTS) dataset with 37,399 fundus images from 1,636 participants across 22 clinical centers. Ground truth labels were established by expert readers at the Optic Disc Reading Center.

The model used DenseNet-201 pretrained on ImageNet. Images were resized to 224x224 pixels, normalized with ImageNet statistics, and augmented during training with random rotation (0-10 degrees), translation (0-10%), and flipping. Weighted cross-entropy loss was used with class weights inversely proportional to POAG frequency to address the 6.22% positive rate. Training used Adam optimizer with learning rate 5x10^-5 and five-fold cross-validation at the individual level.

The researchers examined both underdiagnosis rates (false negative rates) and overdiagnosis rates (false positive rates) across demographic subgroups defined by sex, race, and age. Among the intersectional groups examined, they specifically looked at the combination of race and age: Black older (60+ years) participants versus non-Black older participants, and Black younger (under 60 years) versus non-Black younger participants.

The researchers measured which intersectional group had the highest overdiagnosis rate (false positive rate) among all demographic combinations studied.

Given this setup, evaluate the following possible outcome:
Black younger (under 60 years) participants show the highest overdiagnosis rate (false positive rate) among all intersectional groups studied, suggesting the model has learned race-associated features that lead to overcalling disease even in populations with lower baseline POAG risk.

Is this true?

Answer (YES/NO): NO